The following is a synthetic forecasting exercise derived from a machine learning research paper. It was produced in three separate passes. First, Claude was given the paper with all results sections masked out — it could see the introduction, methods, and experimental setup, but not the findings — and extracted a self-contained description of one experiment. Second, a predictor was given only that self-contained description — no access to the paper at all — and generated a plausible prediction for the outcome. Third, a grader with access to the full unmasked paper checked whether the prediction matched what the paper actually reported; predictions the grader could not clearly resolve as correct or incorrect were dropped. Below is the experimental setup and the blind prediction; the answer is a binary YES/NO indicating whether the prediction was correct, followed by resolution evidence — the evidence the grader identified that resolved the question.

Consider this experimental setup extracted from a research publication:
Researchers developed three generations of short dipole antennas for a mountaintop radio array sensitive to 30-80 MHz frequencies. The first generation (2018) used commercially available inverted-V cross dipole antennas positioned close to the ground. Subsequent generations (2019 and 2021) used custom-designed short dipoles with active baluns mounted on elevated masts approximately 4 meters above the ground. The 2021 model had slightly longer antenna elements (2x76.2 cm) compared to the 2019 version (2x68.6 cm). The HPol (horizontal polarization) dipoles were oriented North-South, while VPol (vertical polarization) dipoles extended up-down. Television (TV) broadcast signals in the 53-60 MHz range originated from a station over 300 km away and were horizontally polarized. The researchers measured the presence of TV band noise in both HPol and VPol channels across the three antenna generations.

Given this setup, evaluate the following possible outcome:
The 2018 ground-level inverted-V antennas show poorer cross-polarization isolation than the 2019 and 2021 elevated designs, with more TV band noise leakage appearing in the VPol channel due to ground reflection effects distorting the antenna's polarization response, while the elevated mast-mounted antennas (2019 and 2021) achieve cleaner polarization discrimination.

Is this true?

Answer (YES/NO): YES